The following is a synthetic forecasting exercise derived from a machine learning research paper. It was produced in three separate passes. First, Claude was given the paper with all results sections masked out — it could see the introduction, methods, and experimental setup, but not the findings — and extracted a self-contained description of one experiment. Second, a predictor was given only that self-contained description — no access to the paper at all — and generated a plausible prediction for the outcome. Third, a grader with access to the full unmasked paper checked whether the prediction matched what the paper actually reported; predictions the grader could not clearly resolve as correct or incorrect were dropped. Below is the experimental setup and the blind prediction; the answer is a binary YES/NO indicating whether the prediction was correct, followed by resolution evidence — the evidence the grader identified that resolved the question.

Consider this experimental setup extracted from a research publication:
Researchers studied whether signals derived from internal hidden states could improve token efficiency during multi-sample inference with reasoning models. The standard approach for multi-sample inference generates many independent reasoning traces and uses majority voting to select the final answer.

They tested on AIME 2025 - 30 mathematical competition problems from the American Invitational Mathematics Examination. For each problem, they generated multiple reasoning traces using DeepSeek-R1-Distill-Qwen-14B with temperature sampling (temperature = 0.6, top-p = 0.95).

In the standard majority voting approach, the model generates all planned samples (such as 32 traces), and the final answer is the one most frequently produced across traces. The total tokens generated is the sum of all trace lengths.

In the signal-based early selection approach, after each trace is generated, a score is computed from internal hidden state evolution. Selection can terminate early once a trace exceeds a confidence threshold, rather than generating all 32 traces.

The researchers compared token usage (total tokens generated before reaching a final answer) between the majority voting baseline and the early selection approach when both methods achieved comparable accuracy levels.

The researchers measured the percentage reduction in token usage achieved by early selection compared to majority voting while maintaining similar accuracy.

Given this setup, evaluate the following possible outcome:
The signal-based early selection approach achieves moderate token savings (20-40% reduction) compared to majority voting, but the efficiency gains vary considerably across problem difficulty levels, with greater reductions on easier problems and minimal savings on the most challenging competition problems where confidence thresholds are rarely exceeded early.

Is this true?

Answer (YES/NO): NO